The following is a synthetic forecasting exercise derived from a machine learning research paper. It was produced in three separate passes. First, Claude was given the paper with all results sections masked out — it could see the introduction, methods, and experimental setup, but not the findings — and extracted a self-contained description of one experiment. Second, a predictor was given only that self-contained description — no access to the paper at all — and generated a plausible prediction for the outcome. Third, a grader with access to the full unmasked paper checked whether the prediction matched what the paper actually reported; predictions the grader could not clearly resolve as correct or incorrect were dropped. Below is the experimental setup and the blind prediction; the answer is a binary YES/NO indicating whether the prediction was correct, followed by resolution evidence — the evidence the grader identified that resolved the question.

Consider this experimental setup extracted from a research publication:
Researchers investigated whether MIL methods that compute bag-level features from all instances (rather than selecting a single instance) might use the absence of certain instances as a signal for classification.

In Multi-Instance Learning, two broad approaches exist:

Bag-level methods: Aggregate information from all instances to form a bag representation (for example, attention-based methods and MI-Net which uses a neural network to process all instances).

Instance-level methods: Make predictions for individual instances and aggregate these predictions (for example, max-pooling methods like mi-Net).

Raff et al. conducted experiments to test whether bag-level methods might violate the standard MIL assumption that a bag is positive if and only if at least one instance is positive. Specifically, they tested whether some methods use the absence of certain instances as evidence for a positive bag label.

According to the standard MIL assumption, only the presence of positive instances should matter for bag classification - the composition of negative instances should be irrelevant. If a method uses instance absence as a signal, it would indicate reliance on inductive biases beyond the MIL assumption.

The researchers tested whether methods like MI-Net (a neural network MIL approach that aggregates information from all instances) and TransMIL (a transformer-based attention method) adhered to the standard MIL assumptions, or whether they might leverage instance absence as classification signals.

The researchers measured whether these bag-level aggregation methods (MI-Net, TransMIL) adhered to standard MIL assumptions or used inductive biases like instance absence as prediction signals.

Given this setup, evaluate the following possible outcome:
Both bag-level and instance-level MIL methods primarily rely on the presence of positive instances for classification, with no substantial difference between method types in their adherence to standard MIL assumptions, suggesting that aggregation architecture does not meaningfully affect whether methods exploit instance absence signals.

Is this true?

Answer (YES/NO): NO